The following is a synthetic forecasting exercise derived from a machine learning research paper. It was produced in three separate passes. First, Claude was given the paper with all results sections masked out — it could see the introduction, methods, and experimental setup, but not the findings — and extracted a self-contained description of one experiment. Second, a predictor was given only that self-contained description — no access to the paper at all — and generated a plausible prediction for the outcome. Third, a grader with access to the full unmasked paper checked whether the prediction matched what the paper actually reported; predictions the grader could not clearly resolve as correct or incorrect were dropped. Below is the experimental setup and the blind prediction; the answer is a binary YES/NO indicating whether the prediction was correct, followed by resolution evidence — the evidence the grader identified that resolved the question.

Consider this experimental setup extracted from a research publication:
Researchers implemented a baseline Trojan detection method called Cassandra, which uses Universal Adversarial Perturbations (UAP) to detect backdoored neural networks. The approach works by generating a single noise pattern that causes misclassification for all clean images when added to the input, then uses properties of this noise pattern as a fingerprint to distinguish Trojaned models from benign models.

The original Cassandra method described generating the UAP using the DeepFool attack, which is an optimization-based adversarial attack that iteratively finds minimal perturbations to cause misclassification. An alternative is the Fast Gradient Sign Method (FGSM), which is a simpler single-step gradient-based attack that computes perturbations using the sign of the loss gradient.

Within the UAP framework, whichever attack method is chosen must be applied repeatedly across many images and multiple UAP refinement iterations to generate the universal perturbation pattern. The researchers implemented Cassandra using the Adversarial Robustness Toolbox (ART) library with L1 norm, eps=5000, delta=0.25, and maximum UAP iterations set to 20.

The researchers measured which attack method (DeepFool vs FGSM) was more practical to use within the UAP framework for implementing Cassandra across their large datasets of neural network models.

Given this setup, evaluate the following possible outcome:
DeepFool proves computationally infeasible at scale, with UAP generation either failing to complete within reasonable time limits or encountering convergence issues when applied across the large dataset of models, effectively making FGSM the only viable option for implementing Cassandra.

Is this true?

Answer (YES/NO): NO